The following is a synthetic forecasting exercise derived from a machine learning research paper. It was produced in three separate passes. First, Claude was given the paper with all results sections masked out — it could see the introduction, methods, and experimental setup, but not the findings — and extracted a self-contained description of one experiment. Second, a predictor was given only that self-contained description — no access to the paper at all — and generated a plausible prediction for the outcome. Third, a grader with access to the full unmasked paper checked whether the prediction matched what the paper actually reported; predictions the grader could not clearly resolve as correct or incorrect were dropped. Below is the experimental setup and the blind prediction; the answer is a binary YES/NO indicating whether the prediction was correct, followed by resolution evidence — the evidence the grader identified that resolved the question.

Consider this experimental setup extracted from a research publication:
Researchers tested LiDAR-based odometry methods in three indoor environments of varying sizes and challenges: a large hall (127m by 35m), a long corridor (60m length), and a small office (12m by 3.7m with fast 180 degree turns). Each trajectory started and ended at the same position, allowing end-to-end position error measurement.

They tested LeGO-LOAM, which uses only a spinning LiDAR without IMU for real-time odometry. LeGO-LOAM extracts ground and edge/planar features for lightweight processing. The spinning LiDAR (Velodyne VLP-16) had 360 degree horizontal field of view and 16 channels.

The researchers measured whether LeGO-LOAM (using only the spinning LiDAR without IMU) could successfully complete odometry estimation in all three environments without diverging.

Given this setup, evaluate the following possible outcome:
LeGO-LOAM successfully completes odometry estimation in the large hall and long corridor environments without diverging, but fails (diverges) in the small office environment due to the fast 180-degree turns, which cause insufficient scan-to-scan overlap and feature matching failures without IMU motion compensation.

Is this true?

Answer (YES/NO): NO